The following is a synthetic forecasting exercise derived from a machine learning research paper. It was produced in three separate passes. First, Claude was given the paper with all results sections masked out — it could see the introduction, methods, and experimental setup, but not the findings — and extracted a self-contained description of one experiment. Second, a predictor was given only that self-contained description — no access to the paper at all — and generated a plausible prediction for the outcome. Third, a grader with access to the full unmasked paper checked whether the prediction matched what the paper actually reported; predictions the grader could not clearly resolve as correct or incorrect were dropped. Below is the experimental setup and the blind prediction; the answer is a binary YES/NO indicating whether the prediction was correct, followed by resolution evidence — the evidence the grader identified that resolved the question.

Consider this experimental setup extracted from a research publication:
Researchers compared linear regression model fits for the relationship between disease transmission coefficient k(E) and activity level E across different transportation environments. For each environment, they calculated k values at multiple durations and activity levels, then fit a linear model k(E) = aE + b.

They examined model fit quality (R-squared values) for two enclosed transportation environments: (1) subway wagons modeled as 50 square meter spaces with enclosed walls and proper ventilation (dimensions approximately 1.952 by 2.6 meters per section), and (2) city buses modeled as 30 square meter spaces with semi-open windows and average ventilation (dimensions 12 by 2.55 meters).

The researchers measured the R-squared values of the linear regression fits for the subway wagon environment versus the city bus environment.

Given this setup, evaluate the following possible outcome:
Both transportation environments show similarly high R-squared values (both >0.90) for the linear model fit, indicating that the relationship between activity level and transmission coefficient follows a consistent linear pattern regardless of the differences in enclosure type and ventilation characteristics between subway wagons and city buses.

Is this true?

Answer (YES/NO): NO